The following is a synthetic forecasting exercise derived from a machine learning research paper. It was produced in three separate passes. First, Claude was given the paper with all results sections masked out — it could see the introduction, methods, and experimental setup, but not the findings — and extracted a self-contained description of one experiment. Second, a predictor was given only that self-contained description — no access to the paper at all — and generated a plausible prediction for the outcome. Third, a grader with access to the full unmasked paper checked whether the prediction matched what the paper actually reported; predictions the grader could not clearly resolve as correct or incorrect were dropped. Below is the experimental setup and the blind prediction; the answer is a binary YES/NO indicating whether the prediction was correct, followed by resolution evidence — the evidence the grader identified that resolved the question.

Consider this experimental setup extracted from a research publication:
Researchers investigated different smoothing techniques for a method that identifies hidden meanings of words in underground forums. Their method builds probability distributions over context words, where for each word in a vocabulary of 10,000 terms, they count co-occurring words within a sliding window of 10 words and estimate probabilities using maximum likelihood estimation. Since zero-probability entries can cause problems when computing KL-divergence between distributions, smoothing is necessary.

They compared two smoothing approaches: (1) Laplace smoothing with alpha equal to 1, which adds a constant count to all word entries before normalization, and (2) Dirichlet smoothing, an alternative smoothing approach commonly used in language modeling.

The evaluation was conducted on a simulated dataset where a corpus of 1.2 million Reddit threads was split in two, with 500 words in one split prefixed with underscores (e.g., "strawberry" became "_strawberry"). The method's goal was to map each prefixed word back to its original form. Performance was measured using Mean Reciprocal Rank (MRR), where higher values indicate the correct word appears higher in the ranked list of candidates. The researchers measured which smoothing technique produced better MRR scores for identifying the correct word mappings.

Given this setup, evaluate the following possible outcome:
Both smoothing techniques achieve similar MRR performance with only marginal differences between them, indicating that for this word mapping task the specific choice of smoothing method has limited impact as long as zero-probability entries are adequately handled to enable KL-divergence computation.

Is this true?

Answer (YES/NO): NO